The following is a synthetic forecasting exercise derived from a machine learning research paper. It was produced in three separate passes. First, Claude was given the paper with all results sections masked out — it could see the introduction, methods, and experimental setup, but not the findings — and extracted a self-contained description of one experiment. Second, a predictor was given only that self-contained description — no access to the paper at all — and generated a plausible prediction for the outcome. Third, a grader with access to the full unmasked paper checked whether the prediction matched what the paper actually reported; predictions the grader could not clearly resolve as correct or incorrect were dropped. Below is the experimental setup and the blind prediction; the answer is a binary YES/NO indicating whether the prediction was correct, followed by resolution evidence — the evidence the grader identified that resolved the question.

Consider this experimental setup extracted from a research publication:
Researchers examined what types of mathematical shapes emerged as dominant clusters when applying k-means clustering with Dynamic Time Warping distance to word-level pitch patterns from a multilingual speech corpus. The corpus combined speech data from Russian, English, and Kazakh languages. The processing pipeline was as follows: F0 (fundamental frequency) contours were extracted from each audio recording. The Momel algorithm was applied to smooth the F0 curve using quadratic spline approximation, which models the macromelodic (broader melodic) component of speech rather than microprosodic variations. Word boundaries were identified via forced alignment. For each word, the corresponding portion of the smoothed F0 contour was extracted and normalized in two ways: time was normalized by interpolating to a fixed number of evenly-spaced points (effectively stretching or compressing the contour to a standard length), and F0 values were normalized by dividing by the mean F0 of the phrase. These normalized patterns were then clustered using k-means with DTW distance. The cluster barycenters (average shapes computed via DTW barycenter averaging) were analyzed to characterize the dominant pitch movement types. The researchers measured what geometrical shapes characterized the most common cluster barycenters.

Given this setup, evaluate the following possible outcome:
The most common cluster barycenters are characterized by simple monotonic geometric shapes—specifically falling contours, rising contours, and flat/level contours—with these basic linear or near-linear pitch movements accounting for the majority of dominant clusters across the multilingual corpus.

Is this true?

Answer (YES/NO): YES